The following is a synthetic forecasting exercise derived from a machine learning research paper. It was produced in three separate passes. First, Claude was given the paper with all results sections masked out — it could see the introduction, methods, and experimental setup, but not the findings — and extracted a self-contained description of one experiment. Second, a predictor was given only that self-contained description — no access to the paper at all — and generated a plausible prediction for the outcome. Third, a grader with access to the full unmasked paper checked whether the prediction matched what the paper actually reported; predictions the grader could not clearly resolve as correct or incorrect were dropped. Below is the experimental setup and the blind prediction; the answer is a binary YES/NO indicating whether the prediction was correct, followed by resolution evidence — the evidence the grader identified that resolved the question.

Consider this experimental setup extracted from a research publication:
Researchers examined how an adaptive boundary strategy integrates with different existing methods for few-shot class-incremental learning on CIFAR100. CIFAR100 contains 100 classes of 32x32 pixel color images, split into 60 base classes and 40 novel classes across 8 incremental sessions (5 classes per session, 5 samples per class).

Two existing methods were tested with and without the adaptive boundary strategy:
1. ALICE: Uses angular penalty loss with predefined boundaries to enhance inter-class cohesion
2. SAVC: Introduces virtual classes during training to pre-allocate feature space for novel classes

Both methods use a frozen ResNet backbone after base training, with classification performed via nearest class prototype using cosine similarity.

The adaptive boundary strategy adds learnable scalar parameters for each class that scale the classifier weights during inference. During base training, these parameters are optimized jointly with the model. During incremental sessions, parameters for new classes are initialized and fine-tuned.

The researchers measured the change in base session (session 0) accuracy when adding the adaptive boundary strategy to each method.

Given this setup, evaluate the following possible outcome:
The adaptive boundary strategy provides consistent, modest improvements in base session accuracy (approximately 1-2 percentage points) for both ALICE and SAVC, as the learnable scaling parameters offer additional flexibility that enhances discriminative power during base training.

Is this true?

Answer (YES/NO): NO